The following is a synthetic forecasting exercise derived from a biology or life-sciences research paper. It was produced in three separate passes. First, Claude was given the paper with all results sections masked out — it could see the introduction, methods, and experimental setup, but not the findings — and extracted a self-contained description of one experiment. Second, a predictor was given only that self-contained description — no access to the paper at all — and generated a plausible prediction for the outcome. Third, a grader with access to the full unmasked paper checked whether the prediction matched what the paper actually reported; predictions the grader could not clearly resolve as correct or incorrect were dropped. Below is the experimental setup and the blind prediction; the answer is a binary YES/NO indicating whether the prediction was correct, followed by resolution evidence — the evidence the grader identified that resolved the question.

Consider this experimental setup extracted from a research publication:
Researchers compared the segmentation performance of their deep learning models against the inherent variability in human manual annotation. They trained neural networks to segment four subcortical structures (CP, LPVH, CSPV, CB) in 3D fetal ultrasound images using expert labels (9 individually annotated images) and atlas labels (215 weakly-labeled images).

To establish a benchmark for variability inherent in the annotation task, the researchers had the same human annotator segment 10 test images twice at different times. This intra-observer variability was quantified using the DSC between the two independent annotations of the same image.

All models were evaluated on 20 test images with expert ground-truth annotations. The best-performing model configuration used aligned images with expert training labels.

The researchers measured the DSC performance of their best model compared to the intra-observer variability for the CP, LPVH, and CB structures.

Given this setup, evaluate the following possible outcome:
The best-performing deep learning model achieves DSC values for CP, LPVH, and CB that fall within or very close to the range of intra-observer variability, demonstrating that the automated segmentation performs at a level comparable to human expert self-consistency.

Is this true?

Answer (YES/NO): YES